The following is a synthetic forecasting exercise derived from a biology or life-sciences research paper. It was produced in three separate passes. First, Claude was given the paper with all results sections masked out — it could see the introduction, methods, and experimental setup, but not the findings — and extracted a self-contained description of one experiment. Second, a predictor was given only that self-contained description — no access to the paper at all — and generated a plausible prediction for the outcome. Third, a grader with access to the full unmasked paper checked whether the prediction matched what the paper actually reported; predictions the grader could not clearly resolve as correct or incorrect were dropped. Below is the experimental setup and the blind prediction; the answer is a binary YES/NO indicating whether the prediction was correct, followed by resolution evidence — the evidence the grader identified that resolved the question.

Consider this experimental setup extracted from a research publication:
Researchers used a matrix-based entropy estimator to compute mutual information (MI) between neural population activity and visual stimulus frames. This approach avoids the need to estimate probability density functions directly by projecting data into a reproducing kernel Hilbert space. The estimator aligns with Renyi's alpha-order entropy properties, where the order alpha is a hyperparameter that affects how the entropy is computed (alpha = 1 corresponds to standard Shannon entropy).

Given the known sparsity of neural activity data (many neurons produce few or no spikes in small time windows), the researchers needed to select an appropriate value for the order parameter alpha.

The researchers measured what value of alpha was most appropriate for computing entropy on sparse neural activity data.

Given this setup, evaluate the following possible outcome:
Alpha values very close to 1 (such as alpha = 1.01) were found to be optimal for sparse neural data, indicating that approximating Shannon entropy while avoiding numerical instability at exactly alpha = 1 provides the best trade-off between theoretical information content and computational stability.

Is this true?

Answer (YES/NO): YES